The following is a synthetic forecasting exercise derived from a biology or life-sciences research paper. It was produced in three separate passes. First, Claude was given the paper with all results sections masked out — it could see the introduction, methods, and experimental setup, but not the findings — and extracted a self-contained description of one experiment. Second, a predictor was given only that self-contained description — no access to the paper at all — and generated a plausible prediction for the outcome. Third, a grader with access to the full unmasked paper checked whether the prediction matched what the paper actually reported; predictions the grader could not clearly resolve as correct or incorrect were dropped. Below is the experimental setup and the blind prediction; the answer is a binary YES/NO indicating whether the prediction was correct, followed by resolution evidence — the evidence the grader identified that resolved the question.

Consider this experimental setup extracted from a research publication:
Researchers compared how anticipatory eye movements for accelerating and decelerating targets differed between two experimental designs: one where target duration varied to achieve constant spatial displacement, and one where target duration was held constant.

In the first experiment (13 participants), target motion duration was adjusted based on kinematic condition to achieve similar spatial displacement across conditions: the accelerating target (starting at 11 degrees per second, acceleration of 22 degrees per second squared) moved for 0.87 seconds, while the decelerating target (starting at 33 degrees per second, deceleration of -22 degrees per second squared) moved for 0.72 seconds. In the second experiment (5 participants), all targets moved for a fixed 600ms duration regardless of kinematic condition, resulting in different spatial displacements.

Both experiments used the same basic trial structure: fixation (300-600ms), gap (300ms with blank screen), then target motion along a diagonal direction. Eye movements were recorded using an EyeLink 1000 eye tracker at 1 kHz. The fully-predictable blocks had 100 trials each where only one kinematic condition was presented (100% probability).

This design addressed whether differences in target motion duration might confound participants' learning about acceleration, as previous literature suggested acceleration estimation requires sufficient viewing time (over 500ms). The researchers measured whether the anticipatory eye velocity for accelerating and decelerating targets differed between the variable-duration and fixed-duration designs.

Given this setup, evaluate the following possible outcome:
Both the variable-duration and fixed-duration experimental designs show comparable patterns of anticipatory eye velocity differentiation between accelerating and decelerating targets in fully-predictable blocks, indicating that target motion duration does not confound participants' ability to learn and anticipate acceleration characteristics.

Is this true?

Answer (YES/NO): YES